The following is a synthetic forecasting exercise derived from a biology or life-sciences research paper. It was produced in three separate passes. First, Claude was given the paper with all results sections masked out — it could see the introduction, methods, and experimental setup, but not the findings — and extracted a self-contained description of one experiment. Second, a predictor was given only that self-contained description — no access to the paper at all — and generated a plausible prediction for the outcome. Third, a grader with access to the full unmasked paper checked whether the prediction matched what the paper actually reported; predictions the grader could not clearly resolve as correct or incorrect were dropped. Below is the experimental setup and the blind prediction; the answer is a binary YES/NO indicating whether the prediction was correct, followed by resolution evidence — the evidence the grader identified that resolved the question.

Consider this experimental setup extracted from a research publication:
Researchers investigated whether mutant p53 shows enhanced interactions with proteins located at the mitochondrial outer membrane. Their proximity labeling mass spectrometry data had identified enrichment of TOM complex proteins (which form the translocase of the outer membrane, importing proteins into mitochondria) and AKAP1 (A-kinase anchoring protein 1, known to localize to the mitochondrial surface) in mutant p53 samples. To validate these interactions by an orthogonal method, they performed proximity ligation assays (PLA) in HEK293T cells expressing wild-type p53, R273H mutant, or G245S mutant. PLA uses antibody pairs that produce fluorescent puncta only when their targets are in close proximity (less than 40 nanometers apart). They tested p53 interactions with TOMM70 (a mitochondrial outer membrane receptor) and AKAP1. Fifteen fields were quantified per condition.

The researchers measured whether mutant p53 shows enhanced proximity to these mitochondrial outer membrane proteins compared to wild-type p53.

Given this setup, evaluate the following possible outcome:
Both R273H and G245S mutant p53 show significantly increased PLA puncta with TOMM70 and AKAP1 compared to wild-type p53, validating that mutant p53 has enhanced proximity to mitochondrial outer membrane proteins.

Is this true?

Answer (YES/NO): YES